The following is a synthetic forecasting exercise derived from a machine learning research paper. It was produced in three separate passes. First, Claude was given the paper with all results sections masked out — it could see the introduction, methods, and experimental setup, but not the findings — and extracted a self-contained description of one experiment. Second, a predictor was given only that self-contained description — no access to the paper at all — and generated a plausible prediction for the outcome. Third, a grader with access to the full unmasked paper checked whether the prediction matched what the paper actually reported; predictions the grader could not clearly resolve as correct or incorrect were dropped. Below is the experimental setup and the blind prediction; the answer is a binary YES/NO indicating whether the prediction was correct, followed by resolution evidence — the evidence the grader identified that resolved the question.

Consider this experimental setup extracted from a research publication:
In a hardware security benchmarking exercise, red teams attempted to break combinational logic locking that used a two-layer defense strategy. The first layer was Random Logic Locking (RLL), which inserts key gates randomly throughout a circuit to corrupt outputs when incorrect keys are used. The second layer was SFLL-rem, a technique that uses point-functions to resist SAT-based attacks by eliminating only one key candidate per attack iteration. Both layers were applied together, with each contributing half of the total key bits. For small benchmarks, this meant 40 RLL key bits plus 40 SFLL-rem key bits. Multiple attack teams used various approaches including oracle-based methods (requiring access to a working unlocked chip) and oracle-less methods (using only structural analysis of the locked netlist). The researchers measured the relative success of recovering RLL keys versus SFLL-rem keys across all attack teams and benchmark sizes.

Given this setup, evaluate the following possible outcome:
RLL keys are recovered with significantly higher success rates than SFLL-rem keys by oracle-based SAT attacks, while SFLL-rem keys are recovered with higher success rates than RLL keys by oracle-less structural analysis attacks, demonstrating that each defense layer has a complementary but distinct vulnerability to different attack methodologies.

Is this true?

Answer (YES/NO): NO